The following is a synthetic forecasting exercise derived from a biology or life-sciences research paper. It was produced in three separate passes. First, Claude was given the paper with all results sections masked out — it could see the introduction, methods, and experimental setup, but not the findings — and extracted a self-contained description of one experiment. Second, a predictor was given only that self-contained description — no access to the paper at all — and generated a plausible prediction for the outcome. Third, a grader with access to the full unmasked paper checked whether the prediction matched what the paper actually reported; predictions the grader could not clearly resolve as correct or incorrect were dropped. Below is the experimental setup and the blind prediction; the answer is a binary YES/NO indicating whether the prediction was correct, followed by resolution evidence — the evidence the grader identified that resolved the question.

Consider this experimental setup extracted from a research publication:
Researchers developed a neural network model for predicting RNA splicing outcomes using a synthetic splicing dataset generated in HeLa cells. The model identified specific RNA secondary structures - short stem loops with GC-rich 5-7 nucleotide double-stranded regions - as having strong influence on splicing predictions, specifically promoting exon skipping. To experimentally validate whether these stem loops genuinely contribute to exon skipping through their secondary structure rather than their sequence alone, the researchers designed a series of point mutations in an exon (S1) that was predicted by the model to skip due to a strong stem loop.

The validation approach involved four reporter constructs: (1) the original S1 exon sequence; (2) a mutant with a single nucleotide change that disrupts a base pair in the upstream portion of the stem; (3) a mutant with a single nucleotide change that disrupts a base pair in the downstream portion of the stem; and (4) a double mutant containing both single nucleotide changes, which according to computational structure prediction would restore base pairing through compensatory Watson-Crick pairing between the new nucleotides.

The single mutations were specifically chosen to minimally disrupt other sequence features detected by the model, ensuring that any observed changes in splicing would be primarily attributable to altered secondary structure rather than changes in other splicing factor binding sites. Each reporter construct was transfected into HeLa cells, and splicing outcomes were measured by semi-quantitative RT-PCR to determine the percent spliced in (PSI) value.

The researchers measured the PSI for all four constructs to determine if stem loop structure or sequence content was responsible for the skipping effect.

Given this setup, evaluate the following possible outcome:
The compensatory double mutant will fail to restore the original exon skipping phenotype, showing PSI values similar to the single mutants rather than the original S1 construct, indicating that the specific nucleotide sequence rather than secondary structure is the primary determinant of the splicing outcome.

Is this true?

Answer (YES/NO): NO